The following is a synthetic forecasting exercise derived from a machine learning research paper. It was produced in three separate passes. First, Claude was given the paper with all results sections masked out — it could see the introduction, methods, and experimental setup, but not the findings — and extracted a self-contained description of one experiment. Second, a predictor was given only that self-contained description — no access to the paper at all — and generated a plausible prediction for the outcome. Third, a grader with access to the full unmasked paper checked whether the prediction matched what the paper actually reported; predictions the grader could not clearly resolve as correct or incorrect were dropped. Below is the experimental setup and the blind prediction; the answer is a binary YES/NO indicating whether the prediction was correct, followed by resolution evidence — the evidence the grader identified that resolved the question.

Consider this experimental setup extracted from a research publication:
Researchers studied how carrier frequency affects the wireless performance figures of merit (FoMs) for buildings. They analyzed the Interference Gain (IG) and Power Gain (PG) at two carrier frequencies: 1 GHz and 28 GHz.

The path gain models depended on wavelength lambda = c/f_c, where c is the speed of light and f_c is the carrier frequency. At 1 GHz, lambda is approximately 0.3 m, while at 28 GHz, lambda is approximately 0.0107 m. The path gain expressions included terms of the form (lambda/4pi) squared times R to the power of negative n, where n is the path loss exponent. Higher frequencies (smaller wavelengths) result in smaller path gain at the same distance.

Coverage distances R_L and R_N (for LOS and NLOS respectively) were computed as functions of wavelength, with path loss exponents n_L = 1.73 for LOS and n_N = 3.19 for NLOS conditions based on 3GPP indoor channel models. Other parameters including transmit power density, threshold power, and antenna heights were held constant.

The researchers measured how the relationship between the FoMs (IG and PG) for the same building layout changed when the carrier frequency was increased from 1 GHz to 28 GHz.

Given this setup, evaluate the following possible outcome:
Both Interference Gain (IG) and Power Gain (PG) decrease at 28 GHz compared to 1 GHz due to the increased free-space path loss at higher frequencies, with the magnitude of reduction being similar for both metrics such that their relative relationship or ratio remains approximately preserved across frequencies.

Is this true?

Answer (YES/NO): NO